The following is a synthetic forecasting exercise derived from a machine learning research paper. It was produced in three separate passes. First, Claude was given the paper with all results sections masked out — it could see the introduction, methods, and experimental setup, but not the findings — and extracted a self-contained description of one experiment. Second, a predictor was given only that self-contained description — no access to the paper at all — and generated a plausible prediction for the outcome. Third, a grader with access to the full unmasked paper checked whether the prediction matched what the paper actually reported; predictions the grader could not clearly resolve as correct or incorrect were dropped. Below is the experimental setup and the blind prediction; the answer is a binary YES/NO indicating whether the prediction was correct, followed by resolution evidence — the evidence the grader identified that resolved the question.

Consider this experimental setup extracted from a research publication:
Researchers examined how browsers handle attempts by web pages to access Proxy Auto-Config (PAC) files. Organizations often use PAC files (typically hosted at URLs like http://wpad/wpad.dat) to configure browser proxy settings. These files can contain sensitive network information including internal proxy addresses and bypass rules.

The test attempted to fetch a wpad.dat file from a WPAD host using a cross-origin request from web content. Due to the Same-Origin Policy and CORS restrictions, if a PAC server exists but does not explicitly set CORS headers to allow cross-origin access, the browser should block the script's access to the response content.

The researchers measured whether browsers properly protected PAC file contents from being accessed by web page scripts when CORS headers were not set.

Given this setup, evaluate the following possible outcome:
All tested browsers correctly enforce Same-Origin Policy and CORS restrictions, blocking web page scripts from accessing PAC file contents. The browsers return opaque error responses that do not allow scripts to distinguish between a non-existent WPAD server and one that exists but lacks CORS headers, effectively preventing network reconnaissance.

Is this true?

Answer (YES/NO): NO